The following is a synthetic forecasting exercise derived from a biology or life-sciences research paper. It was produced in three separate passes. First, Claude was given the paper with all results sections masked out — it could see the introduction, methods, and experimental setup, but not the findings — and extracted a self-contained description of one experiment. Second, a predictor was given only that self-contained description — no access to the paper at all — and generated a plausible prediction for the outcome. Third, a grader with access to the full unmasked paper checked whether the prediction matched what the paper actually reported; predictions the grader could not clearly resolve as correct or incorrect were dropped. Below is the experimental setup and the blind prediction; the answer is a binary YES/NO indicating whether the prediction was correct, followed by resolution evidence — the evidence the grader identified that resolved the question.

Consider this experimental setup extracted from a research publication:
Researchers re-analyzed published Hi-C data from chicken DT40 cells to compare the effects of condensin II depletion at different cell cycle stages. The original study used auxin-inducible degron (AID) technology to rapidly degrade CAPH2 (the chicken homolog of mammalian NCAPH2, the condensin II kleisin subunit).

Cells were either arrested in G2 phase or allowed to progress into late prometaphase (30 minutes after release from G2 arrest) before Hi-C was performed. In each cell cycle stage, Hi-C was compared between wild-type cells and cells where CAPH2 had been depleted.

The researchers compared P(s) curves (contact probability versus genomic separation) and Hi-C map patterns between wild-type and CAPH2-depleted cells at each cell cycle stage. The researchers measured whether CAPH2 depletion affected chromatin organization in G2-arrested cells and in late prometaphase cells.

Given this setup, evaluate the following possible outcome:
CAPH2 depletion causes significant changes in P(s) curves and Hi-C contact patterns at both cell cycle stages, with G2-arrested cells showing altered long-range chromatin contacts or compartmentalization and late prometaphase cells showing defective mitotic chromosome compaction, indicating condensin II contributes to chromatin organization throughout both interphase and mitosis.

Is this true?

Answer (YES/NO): NO